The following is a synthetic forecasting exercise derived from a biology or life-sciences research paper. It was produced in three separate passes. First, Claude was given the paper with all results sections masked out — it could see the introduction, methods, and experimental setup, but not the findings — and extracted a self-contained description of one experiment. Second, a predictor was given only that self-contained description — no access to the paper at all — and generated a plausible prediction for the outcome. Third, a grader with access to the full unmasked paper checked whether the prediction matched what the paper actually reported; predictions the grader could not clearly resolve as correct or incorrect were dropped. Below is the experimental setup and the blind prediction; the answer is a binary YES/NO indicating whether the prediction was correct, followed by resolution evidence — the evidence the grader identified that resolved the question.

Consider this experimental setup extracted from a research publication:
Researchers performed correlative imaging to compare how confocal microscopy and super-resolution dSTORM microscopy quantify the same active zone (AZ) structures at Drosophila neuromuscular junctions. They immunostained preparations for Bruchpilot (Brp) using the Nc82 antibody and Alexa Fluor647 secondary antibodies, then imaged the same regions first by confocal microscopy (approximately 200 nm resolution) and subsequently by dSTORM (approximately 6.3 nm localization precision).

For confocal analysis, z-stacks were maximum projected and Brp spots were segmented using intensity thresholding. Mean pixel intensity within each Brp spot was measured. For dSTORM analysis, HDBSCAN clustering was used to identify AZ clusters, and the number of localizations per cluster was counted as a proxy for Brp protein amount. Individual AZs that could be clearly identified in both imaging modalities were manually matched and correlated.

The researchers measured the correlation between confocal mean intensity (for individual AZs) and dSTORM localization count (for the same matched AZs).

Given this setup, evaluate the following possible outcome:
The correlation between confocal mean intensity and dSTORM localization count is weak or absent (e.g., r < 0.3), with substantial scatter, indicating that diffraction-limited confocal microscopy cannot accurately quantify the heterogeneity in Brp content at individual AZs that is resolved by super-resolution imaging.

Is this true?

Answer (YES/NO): NO